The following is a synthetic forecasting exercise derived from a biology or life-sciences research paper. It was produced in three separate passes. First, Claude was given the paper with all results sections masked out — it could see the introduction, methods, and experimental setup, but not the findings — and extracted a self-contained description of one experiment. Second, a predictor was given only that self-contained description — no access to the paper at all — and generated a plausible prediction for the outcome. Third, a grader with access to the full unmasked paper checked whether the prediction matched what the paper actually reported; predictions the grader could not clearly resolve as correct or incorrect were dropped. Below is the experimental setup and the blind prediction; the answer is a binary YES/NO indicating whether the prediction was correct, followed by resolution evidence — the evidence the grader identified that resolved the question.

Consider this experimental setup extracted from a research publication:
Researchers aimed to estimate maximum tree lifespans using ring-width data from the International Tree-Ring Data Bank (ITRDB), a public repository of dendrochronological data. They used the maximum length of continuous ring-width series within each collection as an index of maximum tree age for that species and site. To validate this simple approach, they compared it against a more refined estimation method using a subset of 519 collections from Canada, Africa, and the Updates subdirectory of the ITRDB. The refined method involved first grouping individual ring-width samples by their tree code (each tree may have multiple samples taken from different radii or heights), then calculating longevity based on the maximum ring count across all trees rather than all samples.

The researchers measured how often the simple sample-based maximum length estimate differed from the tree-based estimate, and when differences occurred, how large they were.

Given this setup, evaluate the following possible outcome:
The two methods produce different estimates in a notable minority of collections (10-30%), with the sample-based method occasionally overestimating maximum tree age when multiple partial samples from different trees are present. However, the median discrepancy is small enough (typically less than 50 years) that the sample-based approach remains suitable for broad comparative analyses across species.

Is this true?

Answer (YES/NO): NO